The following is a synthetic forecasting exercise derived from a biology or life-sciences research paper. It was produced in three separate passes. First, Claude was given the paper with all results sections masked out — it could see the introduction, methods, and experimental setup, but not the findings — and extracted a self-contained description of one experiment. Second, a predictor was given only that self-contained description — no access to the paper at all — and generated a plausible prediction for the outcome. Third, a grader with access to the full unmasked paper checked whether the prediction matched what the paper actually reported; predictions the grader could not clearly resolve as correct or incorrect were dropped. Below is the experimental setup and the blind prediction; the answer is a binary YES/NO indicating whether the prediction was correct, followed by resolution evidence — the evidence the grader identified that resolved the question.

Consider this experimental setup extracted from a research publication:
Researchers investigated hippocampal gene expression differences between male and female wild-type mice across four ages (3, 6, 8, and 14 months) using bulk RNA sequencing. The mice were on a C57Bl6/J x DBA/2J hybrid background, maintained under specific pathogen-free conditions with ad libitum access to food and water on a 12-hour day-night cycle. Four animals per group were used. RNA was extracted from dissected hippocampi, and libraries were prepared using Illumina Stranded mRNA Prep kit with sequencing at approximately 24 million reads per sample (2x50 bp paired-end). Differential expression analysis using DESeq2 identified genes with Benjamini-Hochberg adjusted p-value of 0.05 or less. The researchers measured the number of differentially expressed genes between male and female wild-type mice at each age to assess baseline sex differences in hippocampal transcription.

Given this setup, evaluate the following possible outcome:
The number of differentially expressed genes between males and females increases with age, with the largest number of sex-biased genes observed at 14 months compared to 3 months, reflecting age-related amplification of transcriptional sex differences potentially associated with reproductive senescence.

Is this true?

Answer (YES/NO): NO